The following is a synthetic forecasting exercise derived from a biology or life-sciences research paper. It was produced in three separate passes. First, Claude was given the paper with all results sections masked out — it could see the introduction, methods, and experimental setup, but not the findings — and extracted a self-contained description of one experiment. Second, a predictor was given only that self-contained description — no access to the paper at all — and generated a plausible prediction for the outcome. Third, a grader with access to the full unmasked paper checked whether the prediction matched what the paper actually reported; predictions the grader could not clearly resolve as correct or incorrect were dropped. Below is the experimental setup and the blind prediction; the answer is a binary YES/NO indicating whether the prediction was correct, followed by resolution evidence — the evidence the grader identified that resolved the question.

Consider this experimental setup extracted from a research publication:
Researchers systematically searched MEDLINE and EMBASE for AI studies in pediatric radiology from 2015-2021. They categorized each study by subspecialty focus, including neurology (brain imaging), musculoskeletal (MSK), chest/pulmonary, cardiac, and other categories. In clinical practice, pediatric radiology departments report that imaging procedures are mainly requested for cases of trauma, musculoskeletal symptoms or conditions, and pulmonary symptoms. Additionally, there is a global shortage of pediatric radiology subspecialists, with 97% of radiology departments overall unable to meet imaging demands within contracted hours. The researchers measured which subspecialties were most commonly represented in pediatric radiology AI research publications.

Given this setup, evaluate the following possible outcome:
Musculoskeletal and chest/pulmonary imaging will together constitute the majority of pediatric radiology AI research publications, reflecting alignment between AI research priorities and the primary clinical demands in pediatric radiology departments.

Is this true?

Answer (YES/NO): NO